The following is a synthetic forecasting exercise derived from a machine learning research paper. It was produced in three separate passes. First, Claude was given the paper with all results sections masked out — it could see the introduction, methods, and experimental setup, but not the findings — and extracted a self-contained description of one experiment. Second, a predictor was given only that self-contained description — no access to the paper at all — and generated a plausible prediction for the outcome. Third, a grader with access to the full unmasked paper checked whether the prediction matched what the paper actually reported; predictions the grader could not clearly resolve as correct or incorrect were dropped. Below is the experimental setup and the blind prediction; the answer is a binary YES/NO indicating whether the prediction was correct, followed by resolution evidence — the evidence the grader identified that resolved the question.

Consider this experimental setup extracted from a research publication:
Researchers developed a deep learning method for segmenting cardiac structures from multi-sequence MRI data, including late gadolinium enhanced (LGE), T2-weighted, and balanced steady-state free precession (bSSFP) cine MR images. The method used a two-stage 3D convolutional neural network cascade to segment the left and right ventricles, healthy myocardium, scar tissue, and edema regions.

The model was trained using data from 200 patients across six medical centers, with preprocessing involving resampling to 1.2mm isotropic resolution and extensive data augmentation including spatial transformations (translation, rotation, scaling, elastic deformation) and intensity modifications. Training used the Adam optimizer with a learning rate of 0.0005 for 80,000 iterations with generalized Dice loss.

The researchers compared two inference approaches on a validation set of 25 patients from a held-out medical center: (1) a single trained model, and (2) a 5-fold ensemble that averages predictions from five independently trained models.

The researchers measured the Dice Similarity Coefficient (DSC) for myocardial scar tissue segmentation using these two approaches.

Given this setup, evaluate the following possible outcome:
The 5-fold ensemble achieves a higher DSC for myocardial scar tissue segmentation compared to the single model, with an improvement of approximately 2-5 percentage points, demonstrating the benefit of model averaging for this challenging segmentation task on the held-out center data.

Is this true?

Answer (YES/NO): YES